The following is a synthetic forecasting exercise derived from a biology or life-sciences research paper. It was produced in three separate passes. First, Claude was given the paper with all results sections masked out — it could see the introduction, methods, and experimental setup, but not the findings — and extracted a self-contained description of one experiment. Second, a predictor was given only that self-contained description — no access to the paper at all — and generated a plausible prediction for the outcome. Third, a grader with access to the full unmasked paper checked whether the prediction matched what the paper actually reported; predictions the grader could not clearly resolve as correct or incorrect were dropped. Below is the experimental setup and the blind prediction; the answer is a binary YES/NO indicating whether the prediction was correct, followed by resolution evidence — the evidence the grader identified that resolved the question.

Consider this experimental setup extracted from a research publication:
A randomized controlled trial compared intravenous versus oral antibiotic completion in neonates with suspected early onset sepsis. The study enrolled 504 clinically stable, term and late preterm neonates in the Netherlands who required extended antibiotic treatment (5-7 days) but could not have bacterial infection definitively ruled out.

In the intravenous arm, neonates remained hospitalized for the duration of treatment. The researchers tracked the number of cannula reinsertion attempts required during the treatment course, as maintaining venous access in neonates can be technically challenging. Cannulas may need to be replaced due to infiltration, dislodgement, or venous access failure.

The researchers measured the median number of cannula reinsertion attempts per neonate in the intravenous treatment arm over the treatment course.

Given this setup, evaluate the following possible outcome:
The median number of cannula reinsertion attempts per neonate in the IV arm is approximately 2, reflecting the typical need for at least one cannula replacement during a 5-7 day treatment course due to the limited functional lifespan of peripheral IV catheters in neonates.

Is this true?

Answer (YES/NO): YES